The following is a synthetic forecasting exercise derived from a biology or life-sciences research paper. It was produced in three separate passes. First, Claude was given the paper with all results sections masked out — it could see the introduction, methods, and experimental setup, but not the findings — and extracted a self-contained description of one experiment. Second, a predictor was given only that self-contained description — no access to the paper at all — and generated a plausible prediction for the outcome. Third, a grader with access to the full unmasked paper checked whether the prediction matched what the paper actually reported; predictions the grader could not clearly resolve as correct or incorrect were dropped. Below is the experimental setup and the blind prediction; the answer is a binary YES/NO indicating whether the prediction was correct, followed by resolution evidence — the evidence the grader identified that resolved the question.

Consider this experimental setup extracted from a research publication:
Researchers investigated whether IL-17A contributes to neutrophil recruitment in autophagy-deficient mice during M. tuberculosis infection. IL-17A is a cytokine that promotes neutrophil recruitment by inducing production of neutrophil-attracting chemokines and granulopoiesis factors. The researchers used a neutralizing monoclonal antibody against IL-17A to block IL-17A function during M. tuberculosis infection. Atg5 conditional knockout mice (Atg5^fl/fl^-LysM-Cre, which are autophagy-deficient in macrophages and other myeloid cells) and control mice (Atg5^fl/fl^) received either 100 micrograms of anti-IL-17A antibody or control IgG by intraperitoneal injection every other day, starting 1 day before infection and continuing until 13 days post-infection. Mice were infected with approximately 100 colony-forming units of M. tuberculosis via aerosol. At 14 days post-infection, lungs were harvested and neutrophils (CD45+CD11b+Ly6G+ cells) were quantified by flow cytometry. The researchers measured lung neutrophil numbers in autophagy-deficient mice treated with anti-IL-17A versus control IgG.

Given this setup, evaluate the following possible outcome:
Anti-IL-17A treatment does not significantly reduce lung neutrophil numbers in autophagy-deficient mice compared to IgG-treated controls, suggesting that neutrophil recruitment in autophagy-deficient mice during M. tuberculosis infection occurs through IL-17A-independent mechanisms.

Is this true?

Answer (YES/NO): YES